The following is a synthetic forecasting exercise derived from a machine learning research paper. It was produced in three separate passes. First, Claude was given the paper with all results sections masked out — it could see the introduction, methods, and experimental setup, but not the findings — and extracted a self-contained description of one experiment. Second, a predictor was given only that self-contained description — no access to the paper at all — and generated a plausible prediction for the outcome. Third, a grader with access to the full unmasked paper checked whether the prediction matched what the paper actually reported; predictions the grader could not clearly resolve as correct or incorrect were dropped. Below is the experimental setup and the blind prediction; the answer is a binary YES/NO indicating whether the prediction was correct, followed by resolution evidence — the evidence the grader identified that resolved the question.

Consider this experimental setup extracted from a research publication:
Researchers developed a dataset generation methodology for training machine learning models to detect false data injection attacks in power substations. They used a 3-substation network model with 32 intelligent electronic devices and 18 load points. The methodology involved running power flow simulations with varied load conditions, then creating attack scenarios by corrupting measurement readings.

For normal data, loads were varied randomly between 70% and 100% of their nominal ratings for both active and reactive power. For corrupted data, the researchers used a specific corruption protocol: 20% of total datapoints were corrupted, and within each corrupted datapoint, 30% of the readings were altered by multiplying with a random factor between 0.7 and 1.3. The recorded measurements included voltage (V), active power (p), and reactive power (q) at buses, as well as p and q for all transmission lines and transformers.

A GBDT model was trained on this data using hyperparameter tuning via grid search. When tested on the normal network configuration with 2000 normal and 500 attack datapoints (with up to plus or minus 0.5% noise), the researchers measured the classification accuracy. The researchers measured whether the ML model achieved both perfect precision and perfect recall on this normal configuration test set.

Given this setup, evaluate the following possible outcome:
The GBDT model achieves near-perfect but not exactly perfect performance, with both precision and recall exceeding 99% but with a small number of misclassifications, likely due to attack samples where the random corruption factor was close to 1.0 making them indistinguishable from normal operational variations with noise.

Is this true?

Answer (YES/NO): NO